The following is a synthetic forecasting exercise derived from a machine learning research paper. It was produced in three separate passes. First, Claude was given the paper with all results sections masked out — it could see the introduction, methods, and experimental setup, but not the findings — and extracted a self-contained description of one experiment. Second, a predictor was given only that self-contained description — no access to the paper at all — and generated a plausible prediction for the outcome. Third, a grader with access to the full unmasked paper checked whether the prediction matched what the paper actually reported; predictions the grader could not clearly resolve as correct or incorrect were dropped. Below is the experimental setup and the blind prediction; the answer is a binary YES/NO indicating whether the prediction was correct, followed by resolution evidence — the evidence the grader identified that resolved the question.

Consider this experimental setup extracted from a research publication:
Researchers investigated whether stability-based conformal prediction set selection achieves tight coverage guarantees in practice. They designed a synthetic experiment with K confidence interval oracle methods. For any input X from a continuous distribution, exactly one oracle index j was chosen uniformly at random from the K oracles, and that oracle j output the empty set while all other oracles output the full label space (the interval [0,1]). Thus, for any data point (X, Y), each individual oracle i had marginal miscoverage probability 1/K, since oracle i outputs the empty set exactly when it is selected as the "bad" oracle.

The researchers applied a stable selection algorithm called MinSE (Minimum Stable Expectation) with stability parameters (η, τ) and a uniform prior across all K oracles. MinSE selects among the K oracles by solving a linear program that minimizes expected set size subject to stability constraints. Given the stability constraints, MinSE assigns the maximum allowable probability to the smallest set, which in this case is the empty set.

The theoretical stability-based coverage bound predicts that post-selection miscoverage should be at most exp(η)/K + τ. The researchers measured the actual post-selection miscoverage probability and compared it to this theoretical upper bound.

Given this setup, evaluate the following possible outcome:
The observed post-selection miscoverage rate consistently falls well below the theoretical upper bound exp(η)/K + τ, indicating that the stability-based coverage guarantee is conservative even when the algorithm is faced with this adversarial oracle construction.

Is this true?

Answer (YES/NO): NO